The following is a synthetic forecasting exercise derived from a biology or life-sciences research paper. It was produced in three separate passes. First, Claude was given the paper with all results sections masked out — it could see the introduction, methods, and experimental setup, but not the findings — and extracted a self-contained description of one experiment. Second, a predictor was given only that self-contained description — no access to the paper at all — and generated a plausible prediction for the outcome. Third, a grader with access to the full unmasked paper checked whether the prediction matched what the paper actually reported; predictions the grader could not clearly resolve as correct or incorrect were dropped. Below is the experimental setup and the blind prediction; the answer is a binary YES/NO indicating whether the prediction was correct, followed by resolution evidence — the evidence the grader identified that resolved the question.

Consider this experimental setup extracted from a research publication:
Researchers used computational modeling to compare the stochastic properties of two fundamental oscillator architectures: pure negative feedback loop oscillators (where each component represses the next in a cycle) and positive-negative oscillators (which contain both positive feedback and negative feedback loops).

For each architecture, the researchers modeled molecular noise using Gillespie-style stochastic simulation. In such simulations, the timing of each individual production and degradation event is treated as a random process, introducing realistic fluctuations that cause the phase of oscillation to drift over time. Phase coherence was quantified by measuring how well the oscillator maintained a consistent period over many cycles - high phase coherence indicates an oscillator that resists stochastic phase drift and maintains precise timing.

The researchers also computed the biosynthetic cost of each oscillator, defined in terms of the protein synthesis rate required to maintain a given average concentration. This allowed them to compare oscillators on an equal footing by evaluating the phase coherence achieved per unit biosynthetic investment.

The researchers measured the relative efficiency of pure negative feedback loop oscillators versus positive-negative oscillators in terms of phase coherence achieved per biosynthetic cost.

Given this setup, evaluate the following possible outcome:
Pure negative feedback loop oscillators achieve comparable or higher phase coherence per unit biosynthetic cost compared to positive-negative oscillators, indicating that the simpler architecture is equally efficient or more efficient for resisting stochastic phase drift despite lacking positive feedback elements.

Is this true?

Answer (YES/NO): YES